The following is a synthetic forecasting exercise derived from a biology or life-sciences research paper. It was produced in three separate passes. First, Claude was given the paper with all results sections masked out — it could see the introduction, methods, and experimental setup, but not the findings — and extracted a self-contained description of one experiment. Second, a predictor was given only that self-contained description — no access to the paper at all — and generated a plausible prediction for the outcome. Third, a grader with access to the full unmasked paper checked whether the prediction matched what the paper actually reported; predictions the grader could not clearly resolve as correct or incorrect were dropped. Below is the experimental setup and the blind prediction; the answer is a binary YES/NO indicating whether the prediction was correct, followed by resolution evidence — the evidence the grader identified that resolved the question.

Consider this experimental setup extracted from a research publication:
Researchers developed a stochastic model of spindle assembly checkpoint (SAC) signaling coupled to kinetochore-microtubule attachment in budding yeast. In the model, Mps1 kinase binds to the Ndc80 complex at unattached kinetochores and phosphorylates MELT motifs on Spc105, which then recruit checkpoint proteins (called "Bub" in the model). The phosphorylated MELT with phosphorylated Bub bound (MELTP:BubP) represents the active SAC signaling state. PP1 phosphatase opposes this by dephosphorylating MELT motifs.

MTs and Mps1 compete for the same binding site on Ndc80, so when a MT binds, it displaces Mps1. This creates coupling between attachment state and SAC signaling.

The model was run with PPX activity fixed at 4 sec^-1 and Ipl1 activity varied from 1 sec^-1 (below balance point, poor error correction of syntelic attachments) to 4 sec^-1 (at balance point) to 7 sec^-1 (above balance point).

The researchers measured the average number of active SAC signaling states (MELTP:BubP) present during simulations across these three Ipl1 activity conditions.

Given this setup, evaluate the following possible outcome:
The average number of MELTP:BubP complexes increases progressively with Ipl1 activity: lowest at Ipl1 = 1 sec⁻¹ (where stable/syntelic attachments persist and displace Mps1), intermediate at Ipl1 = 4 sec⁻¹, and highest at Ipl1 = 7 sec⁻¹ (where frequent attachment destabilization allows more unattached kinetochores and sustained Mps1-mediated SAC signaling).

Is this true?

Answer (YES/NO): YES